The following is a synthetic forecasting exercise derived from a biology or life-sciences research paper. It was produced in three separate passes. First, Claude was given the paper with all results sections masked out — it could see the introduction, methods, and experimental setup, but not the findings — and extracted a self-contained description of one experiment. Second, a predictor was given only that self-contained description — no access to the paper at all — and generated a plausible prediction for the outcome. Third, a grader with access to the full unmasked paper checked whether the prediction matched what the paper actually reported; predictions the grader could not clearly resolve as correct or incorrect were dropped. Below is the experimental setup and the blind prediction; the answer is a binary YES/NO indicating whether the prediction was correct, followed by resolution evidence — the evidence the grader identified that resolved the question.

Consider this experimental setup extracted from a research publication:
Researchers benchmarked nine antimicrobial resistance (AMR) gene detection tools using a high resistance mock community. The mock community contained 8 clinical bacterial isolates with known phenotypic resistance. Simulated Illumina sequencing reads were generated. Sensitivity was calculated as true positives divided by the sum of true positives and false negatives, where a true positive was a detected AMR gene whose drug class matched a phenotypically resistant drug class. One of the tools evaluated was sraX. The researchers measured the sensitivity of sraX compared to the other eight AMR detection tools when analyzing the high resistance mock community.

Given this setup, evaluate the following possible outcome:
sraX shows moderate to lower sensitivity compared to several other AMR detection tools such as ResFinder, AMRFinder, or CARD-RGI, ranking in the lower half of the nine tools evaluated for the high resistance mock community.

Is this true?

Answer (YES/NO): YES